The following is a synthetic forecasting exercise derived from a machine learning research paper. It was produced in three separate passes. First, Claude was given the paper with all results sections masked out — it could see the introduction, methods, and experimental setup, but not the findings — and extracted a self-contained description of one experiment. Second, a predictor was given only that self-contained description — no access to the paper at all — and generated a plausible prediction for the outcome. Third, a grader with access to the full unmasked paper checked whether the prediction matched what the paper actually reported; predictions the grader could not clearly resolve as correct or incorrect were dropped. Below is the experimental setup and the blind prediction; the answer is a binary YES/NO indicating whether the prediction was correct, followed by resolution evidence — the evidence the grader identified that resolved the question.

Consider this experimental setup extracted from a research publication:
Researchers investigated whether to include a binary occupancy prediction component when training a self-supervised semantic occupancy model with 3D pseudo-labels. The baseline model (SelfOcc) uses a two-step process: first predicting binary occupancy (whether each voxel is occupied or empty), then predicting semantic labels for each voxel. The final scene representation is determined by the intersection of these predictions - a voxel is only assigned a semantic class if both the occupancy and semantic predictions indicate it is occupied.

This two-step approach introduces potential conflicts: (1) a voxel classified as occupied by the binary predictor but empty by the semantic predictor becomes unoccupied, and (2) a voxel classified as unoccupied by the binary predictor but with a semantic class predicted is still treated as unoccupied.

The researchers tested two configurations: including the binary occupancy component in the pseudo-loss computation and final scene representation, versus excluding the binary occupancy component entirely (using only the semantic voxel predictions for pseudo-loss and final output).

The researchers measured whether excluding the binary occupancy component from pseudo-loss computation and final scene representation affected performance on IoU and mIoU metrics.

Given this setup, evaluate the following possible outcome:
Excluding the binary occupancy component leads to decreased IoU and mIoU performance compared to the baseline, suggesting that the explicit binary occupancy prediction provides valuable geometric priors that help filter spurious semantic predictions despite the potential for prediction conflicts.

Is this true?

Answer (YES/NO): NO